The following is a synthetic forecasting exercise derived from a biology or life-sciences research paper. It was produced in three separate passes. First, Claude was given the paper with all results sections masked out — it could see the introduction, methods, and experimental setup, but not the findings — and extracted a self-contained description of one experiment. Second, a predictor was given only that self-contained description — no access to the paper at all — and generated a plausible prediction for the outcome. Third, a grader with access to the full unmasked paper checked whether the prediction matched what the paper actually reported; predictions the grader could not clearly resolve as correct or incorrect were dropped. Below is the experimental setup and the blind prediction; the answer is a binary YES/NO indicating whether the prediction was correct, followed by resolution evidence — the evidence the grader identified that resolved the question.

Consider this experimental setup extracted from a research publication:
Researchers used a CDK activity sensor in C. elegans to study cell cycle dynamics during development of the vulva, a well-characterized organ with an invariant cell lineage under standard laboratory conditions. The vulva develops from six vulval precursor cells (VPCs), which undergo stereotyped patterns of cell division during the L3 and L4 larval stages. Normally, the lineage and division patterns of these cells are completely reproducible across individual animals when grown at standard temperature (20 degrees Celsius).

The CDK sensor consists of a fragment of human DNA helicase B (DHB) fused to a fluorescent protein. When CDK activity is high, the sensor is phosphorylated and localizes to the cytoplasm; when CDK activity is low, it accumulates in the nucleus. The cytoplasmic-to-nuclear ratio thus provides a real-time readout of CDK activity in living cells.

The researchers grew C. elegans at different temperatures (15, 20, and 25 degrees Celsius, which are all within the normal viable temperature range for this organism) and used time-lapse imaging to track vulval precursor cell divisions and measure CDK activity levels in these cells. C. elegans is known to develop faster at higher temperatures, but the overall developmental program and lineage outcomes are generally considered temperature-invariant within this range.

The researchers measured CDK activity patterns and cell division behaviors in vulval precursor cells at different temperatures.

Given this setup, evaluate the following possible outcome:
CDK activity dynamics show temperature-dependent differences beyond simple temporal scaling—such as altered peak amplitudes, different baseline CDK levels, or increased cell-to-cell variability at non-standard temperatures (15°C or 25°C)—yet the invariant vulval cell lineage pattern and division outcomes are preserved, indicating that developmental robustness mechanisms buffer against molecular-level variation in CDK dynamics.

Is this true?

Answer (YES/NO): NO